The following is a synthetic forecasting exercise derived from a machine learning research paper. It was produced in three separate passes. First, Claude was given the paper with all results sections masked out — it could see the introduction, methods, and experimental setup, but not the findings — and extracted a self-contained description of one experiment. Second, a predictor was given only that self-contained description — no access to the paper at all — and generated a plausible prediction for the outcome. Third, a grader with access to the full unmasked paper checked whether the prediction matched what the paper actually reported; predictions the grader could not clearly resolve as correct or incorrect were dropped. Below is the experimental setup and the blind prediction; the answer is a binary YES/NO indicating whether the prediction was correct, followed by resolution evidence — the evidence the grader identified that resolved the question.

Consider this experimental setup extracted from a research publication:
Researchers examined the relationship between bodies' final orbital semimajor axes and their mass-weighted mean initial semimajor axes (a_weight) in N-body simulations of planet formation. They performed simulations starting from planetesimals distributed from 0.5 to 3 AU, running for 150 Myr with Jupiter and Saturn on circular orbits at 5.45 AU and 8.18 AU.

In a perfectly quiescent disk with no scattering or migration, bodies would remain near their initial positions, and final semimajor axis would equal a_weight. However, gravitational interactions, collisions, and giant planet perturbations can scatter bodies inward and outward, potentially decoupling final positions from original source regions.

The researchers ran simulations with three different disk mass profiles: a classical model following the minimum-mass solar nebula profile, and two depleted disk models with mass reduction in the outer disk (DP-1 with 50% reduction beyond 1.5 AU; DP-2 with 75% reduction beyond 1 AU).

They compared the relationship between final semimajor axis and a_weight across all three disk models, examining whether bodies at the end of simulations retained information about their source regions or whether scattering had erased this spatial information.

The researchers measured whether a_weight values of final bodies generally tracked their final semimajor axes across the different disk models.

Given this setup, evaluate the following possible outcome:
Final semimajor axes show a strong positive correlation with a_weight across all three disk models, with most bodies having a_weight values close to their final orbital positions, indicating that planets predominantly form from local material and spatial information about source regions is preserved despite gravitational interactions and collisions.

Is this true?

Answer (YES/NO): NO